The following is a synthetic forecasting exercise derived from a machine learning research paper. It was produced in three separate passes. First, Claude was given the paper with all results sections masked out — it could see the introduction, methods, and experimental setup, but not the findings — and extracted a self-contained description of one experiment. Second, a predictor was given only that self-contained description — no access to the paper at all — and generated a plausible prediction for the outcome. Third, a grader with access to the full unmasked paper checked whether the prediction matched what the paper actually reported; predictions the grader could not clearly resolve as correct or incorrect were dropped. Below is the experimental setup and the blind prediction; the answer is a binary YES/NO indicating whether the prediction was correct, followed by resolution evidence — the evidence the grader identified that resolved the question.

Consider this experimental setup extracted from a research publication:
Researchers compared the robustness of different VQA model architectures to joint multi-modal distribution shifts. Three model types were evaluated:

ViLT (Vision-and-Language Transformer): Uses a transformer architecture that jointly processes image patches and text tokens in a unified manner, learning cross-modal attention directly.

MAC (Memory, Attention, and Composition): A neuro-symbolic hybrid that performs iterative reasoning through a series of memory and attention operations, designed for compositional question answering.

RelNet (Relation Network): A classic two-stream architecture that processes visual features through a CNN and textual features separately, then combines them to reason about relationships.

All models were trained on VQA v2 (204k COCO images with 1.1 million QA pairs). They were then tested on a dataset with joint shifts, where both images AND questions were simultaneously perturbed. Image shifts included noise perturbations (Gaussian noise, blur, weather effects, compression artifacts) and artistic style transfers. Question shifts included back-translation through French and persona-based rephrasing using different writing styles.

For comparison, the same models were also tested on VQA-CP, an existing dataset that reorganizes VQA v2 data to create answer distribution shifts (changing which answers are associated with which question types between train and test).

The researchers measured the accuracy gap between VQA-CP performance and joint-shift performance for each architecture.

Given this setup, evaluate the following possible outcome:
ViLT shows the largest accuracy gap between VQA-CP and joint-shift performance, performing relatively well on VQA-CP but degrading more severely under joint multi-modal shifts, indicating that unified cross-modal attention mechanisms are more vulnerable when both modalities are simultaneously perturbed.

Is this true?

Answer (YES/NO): NO